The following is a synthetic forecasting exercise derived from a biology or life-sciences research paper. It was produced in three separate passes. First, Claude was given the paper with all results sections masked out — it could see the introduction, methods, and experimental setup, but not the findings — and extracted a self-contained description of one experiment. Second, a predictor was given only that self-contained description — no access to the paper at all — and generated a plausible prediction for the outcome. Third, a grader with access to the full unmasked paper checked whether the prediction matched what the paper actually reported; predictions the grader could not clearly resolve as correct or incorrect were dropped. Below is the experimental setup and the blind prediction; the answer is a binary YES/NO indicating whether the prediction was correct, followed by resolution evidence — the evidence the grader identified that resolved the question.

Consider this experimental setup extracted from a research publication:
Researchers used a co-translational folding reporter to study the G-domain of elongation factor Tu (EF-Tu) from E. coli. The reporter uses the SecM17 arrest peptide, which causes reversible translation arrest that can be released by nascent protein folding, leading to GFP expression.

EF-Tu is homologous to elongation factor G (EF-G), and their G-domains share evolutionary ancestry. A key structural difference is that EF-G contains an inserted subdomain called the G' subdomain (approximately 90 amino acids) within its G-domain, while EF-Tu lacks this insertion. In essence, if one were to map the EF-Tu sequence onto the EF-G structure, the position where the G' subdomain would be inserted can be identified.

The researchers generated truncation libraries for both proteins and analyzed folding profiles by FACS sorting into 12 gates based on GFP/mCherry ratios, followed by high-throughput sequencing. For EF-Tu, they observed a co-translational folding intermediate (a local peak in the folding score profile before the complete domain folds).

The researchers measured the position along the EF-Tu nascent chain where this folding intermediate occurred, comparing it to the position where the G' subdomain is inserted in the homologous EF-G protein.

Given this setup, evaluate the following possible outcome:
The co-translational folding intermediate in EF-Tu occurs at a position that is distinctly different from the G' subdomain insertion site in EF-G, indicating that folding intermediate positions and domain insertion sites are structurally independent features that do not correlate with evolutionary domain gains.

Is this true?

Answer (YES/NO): NO